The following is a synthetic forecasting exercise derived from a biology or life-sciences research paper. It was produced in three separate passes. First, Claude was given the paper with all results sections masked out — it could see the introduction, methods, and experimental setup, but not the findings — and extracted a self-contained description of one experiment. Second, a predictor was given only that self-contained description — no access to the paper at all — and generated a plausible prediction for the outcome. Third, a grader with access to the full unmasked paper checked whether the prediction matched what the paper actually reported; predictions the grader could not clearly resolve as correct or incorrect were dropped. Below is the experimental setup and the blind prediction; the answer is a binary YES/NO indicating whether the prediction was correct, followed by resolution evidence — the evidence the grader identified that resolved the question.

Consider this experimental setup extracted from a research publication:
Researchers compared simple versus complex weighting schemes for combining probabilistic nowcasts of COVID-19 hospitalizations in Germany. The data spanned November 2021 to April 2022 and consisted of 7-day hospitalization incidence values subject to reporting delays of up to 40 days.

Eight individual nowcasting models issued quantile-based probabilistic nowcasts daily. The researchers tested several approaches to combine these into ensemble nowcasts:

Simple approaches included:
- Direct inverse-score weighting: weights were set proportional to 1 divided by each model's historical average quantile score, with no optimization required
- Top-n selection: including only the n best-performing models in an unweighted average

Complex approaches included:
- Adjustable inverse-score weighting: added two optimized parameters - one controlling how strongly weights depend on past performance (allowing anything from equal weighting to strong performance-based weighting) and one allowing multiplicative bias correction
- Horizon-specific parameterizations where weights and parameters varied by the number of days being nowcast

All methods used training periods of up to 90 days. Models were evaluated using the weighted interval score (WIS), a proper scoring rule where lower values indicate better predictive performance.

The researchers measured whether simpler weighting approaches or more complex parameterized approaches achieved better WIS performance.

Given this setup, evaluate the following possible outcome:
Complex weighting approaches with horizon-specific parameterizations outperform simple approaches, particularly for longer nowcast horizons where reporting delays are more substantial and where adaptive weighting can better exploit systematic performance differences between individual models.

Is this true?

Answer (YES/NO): NO